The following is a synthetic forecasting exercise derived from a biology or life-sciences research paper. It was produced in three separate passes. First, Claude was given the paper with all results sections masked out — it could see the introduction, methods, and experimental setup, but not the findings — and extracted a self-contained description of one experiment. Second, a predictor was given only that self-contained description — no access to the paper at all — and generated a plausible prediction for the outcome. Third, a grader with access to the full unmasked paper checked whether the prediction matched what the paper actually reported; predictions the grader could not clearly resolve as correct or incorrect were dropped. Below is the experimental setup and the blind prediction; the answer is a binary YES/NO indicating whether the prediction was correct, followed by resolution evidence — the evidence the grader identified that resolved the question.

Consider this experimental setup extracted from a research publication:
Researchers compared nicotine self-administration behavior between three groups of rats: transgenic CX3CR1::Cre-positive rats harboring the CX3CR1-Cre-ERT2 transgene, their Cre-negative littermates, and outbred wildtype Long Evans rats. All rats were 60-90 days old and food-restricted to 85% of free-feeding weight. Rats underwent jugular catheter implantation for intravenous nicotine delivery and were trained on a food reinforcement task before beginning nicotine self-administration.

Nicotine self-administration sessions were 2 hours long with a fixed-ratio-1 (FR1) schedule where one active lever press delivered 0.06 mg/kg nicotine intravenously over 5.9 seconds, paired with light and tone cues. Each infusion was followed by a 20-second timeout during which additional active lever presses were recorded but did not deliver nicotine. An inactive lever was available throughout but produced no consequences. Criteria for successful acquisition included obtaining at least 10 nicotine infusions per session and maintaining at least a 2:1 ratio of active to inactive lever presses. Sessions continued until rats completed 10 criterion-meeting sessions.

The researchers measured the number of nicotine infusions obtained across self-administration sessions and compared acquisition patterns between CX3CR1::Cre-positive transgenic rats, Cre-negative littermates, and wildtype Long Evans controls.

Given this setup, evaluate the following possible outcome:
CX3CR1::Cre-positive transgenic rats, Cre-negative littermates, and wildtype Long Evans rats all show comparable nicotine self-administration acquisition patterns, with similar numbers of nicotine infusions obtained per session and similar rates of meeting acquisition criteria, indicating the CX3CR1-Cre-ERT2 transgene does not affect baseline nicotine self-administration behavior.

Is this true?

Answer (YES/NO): YES